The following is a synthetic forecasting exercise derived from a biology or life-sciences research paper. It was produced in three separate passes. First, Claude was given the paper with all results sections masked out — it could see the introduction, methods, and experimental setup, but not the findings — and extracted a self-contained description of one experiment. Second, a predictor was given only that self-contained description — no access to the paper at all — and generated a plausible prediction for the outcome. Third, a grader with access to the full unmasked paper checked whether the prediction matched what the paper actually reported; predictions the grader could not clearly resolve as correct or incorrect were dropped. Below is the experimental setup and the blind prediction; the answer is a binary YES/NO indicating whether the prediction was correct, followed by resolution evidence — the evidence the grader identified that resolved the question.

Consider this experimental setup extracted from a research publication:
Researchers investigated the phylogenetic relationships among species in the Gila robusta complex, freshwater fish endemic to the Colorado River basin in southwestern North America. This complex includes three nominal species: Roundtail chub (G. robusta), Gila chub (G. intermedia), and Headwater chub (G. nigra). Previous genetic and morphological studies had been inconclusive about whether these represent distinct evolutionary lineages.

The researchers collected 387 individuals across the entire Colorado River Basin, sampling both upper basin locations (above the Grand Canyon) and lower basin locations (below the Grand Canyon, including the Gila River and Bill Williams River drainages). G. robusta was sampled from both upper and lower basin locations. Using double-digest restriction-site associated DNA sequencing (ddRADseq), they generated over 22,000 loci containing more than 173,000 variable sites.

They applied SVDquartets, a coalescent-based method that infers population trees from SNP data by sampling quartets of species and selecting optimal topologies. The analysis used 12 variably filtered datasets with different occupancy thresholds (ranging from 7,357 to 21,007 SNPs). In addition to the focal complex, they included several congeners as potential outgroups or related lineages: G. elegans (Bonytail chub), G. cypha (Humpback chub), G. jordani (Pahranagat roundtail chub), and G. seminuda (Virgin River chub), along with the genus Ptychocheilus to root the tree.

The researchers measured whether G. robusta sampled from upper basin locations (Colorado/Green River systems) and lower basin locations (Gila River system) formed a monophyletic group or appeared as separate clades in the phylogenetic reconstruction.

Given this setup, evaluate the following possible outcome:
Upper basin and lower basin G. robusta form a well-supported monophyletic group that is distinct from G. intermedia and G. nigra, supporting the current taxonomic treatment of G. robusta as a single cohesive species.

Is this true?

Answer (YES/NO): NO